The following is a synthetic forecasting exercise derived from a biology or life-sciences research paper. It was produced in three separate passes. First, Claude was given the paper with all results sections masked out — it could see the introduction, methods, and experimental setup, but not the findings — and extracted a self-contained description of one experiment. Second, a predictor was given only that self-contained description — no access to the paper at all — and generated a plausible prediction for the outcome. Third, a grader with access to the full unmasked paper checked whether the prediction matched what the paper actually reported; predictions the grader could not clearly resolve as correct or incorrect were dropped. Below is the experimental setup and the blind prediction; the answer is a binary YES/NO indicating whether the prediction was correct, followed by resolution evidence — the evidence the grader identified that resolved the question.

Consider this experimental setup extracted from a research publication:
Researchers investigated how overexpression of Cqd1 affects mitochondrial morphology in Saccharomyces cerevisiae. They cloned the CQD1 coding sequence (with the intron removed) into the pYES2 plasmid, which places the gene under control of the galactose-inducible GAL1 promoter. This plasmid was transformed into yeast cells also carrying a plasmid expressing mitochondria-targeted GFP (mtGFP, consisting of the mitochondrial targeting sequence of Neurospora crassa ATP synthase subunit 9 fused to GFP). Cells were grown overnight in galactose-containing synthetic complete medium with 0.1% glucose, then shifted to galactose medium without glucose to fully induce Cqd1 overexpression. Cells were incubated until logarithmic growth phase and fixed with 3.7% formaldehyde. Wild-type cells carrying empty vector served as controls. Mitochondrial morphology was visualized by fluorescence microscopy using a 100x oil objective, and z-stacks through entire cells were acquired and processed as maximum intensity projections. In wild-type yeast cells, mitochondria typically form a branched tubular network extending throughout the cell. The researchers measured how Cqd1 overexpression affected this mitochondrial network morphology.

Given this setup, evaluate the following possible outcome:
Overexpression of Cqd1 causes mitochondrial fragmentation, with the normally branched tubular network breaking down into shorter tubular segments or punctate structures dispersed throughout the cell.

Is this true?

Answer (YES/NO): NO